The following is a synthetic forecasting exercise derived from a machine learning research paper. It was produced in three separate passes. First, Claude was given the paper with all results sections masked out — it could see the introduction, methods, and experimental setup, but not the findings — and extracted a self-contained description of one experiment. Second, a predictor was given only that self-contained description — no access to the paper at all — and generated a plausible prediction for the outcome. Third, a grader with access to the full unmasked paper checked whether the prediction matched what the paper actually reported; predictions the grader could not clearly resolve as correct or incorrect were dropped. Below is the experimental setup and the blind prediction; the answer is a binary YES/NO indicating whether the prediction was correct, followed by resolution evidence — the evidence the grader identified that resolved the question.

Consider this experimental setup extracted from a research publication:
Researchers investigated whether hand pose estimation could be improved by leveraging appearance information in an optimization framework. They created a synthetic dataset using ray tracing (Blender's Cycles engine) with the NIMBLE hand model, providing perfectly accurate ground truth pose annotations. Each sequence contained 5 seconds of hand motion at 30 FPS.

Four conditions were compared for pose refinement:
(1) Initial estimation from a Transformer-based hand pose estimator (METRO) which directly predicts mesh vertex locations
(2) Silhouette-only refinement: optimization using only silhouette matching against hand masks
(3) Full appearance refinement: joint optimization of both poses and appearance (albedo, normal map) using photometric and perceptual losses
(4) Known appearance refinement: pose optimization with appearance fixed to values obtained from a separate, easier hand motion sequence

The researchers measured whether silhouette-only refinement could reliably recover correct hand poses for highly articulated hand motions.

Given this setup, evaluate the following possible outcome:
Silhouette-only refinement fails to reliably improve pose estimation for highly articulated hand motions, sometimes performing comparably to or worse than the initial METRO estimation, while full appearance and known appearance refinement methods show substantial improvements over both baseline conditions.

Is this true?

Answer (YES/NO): NO